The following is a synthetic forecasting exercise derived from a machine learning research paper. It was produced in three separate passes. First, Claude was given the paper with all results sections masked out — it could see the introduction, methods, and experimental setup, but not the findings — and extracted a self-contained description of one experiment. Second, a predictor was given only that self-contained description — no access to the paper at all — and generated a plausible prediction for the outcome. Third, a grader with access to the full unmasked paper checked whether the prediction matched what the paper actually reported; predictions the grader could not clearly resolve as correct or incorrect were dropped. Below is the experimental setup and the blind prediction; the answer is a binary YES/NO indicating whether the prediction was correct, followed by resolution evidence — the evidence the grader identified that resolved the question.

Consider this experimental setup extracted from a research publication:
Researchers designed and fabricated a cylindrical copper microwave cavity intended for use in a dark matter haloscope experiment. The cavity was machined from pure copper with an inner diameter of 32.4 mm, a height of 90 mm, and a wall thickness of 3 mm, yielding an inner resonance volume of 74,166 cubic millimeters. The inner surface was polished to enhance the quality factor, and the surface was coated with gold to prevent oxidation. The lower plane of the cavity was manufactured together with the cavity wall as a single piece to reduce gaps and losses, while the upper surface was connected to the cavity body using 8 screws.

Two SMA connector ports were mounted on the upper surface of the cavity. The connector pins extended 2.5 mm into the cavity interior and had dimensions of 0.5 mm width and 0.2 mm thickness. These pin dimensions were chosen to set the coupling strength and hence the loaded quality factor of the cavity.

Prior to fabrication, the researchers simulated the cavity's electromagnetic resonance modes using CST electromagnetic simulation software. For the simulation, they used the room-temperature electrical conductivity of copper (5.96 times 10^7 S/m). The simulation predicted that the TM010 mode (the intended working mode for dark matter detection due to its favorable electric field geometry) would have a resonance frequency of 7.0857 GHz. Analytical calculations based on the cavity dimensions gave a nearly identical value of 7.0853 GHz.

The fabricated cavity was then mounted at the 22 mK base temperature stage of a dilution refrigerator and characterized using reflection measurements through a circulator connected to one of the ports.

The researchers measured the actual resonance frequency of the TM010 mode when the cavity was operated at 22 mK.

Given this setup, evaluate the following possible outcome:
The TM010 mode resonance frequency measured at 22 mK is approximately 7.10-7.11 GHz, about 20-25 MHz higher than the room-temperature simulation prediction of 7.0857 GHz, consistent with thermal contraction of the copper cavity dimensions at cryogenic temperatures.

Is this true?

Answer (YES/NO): NO